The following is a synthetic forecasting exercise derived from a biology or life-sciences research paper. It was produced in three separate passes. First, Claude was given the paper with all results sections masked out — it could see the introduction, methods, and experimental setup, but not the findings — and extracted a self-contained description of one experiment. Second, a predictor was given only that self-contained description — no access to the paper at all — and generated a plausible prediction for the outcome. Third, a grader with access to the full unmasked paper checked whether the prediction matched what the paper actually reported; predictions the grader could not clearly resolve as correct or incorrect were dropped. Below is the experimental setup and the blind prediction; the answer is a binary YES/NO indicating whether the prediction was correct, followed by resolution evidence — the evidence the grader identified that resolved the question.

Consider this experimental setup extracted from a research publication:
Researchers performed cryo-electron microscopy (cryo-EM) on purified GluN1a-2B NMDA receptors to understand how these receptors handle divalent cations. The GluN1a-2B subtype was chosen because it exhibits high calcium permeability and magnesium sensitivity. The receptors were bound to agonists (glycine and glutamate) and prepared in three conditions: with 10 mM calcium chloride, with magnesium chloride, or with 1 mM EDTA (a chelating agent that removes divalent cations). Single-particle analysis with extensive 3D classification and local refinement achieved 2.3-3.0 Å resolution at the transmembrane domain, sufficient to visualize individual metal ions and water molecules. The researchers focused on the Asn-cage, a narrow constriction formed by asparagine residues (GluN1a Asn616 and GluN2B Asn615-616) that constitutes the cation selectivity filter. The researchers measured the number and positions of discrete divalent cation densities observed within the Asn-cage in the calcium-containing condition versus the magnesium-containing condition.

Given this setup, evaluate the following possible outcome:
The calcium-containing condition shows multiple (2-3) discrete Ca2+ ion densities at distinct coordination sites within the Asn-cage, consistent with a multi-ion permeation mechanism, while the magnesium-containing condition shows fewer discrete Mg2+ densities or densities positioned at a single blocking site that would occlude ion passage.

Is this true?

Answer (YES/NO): NO